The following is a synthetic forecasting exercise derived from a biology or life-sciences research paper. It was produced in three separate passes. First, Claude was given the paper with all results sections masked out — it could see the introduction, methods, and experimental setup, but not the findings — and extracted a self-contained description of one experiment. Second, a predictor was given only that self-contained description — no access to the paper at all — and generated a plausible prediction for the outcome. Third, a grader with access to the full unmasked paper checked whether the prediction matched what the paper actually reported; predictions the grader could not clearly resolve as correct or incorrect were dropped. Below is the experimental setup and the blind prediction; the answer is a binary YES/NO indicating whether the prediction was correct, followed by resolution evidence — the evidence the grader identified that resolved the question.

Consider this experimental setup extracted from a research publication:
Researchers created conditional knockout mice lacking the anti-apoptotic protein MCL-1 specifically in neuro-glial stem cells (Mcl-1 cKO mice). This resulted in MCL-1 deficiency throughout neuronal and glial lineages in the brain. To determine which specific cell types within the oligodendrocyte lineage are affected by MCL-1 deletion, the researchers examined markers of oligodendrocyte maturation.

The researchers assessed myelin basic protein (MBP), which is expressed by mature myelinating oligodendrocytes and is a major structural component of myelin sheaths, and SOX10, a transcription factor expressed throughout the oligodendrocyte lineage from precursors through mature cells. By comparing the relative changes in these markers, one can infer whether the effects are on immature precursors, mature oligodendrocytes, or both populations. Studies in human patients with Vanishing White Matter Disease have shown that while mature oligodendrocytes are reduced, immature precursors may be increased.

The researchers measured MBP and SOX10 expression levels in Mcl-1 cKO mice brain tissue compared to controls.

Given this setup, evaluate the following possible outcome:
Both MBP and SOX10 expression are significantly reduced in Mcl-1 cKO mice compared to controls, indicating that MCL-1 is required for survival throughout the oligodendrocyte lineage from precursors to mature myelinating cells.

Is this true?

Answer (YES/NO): NO